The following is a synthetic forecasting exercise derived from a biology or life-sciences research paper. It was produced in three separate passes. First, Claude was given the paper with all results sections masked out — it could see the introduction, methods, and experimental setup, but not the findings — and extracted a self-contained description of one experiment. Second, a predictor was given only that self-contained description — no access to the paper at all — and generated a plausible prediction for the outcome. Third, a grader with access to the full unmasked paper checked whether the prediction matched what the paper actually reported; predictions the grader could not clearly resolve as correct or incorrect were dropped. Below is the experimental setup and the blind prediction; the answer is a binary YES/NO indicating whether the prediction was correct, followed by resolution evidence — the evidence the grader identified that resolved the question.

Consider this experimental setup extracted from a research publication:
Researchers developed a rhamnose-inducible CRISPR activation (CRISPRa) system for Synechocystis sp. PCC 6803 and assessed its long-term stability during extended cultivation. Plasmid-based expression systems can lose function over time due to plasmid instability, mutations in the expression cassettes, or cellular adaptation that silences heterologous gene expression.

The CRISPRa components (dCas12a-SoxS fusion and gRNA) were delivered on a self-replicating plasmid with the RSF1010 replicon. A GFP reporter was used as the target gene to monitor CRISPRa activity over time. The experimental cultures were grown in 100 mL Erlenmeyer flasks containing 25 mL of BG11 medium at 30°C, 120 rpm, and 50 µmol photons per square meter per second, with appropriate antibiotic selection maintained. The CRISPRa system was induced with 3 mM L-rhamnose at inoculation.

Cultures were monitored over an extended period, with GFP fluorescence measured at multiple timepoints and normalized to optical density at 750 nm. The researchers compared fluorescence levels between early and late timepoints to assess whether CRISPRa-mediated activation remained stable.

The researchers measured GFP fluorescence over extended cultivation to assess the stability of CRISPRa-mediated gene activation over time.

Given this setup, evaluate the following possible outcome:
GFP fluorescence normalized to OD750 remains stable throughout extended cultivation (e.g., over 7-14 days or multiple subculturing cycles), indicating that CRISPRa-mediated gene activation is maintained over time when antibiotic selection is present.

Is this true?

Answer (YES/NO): NO